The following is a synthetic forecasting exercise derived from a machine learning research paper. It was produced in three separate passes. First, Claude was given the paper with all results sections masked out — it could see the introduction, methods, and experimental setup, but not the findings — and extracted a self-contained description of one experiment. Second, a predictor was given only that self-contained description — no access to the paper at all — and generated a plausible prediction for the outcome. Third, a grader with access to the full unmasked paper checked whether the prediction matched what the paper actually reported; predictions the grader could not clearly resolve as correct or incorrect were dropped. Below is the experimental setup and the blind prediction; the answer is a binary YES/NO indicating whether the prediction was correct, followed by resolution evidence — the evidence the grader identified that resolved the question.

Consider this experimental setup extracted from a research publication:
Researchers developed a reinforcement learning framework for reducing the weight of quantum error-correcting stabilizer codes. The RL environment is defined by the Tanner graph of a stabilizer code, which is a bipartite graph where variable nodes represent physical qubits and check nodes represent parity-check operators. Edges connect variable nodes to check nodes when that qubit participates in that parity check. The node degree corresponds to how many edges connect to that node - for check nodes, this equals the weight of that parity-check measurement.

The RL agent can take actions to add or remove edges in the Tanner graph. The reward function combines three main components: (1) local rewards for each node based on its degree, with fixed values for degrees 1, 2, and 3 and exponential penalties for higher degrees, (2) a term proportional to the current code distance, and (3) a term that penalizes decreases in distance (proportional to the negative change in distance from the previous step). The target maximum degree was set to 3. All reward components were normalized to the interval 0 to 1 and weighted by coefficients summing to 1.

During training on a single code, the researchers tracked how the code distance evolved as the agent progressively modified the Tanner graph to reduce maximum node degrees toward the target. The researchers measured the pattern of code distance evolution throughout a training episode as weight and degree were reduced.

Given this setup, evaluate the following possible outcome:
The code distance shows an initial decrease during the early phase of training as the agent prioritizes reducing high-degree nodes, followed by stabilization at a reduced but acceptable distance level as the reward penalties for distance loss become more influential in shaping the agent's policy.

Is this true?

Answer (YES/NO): NO